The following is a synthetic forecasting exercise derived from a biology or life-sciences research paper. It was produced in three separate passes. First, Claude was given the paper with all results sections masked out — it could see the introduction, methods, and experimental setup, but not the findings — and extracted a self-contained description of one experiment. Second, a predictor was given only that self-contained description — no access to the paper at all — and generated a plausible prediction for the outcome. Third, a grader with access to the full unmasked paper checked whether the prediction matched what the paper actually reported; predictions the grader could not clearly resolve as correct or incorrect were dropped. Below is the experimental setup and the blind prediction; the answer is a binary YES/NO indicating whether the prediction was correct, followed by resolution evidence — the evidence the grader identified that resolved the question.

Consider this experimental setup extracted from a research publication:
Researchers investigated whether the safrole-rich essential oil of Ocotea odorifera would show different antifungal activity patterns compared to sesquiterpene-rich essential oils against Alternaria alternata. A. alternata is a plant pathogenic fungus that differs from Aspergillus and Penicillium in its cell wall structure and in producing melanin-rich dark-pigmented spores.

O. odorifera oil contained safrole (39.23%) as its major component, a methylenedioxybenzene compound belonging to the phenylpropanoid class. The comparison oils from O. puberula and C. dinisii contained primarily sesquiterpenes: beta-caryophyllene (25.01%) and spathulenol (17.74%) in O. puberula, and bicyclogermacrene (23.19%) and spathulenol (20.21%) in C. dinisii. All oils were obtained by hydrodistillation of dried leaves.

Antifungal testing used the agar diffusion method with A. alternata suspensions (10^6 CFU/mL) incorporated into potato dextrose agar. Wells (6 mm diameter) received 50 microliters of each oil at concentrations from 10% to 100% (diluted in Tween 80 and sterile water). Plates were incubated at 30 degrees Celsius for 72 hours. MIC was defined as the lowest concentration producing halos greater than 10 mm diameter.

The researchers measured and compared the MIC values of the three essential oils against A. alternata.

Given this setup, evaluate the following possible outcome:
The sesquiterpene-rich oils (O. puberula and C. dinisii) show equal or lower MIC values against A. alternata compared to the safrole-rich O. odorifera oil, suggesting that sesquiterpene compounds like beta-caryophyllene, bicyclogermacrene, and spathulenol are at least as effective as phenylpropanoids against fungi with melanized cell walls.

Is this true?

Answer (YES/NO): NO